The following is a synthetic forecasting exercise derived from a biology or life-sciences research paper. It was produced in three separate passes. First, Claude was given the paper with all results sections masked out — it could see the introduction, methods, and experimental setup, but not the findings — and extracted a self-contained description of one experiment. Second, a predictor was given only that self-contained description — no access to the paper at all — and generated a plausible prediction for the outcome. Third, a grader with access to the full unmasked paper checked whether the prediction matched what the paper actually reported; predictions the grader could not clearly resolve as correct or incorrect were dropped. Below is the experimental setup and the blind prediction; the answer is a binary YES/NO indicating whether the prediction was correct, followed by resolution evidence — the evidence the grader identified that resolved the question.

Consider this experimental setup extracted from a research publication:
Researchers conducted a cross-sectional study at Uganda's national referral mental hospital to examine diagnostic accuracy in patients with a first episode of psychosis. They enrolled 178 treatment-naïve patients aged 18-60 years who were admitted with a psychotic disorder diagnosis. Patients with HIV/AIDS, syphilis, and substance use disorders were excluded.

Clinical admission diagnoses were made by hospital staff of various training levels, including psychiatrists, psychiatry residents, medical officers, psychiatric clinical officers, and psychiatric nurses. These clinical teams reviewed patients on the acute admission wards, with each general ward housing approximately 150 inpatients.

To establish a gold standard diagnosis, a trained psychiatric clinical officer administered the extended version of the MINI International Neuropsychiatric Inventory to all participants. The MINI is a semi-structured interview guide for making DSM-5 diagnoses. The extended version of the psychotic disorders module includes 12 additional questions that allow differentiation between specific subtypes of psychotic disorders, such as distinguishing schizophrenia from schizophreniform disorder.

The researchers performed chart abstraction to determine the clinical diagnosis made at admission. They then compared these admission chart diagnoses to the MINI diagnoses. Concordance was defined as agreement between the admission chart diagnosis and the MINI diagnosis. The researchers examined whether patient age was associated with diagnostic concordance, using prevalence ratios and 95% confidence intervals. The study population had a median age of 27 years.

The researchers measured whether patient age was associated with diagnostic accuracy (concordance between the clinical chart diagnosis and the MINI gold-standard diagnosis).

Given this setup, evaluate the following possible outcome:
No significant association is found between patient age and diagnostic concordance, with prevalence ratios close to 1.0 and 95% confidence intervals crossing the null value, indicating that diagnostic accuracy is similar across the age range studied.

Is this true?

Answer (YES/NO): YES